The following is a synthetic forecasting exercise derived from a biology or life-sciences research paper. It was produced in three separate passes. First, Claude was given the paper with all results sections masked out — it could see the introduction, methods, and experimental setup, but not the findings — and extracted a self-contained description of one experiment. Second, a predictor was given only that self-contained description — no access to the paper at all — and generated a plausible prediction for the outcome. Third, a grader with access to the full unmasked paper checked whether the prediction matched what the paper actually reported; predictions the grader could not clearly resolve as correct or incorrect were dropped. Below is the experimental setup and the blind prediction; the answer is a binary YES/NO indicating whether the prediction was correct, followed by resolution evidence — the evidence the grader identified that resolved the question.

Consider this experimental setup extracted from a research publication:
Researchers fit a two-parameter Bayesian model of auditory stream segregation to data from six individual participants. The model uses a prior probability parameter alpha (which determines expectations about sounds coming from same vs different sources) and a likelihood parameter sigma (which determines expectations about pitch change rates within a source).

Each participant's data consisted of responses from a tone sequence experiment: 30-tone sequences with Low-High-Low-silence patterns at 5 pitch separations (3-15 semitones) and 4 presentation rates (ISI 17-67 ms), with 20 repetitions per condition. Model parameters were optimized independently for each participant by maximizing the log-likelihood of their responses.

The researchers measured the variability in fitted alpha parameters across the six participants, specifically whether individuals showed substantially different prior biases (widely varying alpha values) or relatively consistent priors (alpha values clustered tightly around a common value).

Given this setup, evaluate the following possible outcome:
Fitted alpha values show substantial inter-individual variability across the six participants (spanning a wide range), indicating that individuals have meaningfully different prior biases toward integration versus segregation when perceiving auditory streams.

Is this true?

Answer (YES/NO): YES